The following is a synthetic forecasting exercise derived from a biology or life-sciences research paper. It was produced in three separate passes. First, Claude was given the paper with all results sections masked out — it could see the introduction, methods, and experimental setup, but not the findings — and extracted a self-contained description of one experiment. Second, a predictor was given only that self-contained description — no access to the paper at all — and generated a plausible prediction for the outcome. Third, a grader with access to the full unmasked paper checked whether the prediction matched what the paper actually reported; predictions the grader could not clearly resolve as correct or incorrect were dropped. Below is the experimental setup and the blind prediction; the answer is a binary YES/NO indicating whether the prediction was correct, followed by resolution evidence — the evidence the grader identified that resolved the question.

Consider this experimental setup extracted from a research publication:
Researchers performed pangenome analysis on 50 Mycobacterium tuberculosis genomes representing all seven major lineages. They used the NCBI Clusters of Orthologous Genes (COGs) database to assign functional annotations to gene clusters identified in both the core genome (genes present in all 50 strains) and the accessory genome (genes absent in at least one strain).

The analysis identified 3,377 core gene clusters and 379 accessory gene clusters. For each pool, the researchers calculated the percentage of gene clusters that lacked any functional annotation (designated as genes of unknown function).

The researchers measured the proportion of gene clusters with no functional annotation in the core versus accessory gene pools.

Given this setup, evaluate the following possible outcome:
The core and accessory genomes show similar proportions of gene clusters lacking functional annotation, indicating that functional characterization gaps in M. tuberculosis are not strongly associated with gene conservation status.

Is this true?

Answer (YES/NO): NO